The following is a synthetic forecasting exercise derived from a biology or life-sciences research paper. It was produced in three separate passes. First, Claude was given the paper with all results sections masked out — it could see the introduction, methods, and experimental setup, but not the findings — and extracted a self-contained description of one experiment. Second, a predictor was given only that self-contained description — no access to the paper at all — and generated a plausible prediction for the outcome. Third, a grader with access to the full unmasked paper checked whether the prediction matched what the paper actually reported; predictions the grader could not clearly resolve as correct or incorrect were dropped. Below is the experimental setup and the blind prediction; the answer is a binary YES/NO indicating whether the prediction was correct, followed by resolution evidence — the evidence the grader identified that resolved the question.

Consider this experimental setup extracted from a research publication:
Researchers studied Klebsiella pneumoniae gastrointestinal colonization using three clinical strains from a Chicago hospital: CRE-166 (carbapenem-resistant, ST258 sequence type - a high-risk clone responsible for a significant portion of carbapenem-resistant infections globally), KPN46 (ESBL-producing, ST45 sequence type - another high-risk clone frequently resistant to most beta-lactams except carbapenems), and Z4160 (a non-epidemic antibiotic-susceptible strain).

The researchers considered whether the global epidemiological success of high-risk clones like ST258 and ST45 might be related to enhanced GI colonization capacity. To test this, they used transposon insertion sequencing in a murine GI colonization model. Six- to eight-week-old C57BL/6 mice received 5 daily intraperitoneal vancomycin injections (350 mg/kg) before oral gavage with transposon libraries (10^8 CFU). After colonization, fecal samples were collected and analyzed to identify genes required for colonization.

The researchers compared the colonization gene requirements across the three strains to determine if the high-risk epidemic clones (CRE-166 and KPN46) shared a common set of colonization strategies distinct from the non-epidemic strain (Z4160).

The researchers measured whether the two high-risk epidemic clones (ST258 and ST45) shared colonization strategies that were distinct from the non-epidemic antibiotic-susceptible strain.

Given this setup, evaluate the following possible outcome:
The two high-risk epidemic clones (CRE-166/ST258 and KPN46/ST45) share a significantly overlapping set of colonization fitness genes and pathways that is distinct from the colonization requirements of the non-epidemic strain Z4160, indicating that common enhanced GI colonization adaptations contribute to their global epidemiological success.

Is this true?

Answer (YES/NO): NO